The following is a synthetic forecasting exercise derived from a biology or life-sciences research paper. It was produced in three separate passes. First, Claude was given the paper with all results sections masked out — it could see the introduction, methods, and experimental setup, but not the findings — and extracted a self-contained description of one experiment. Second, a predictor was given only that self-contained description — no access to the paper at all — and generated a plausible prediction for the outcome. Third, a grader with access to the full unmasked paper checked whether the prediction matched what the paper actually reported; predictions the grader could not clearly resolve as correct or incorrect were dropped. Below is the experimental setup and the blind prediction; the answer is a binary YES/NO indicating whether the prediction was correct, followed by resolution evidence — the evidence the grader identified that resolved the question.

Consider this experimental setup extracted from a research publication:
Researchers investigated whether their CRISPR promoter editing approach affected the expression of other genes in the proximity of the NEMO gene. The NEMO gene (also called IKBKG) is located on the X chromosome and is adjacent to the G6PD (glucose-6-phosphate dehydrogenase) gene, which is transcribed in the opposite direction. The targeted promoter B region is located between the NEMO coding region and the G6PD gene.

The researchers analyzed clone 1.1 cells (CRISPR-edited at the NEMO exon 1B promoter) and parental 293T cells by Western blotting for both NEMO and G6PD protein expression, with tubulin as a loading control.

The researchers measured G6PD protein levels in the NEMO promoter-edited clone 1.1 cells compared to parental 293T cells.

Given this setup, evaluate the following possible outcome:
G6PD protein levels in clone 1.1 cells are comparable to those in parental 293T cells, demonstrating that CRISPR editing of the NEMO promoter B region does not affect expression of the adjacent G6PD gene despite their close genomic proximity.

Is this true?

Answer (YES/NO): YES